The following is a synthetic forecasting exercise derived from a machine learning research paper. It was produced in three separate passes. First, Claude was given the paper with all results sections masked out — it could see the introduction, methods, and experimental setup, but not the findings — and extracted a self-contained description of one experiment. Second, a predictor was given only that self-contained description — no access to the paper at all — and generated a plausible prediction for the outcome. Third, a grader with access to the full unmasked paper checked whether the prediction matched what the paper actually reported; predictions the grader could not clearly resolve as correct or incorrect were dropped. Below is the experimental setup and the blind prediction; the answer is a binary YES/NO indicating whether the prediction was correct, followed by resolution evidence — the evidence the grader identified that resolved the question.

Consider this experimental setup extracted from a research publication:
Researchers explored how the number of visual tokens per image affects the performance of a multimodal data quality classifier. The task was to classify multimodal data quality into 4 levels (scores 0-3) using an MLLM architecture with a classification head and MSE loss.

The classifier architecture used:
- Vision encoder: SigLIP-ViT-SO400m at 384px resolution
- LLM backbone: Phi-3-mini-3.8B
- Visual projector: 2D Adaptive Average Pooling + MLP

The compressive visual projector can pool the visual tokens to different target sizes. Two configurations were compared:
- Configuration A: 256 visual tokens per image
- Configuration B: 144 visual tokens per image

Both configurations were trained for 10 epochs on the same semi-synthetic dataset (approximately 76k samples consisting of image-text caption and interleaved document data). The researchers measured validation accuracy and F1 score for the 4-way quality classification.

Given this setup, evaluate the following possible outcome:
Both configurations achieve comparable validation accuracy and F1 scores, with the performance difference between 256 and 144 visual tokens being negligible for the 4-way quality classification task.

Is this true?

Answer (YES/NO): YES